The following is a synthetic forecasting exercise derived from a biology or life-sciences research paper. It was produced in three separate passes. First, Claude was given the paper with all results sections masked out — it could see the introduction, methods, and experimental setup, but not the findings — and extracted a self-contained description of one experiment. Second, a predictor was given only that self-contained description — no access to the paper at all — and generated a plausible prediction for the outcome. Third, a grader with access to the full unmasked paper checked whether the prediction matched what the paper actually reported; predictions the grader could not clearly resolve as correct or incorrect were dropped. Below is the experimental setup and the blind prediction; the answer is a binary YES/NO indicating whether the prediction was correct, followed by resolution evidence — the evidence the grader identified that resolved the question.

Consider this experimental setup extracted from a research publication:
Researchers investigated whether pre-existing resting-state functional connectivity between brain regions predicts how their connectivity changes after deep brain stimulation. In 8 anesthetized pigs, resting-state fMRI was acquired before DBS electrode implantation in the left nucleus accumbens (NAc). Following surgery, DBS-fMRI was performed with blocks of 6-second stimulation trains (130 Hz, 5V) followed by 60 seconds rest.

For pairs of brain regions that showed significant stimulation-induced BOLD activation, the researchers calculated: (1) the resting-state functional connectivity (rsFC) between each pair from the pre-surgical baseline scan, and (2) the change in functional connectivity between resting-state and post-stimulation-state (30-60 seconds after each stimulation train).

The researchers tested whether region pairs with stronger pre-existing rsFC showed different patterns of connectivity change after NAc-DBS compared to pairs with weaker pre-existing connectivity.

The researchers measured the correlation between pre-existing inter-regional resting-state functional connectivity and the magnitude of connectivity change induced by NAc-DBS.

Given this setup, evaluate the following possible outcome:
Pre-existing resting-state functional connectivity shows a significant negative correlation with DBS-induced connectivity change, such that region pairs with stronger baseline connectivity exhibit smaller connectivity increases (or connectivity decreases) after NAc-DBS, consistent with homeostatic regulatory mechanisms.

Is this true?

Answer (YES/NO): NO